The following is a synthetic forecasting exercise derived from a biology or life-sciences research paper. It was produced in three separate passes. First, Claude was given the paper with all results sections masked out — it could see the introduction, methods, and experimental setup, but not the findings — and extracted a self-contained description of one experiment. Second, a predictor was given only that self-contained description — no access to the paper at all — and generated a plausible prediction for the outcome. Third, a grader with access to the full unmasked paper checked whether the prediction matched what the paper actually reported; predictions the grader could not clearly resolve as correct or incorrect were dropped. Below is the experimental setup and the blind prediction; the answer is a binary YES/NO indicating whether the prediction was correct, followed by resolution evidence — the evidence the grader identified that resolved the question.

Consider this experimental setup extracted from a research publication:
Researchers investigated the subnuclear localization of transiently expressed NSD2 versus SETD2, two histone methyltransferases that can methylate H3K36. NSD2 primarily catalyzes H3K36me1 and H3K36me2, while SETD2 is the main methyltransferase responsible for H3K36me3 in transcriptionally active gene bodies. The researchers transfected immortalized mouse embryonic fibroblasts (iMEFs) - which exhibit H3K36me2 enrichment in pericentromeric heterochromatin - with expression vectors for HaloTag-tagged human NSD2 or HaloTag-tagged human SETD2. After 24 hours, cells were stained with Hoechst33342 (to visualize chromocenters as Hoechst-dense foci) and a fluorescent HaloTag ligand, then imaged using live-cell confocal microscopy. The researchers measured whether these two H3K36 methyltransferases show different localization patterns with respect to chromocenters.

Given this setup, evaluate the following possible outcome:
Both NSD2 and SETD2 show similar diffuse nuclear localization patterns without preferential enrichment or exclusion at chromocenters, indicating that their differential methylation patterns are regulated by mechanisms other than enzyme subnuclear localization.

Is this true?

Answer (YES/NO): NO